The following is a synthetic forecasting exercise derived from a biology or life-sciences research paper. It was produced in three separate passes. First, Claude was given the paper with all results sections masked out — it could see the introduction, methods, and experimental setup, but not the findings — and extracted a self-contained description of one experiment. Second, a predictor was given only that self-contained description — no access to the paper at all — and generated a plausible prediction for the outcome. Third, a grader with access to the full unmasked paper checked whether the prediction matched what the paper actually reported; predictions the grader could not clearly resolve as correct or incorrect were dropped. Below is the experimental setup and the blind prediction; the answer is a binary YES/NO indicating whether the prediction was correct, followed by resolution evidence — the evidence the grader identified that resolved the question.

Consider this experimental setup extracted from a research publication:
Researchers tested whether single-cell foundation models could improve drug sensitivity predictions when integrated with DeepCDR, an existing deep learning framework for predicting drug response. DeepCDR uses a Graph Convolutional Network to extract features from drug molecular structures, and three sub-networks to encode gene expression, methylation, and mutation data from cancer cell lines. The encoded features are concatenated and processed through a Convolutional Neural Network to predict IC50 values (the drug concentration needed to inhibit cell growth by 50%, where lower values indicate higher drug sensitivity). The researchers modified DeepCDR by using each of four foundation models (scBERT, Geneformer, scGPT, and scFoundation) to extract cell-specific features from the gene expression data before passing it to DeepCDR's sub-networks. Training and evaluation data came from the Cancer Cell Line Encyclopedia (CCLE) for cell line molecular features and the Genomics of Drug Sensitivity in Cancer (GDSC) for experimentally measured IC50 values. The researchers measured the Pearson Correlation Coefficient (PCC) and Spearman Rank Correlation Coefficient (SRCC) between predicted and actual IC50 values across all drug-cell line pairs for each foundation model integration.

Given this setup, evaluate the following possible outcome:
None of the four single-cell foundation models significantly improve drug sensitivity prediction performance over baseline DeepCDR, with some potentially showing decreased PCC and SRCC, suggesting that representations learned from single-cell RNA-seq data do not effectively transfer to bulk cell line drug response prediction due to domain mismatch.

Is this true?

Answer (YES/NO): NO